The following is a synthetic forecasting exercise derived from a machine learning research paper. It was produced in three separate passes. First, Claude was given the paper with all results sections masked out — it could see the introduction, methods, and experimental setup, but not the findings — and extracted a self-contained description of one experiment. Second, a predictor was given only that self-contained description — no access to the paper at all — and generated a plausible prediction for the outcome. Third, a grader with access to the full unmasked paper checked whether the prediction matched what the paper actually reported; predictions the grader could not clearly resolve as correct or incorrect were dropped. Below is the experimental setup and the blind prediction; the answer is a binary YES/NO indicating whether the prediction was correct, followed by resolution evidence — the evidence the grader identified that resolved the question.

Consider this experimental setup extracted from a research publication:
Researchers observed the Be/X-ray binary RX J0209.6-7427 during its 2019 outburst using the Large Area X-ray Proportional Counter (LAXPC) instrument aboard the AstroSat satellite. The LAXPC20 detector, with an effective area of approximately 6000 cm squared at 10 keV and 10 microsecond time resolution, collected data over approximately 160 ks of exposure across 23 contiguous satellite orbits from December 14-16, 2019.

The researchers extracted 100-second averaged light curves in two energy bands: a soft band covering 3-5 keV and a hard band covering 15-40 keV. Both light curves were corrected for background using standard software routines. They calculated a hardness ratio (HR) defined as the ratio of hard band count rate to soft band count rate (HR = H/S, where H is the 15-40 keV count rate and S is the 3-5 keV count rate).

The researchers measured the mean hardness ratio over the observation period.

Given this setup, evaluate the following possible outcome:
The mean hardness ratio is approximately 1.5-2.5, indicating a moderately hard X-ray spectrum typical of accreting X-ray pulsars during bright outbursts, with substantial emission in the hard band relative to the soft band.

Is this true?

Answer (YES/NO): NO